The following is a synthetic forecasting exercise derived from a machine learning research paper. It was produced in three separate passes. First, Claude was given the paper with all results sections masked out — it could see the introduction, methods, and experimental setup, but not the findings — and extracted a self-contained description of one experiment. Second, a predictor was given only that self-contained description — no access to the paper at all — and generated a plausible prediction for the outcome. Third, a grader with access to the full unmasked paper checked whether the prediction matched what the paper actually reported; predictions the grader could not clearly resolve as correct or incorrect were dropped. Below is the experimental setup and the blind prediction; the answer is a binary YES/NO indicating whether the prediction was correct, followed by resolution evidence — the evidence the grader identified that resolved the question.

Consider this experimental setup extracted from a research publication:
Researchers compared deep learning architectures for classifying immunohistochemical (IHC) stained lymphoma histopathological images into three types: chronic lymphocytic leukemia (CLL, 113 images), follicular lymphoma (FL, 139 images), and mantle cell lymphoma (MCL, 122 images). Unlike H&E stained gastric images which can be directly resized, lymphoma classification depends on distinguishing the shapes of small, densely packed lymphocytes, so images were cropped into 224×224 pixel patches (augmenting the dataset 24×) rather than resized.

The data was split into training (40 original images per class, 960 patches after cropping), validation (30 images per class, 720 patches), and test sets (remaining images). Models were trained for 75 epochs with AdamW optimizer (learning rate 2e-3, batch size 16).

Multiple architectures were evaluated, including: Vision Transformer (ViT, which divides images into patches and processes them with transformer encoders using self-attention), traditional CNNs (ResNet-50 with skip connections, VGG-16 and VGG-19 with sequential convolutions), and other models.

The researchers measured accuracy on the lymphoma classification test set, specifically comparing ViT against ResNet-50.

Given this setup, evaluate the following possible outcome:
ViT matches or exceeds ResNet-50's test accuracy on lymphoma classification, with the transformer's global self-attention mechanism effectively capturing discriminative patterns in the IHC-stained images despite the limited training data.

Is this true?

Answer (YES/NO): NO